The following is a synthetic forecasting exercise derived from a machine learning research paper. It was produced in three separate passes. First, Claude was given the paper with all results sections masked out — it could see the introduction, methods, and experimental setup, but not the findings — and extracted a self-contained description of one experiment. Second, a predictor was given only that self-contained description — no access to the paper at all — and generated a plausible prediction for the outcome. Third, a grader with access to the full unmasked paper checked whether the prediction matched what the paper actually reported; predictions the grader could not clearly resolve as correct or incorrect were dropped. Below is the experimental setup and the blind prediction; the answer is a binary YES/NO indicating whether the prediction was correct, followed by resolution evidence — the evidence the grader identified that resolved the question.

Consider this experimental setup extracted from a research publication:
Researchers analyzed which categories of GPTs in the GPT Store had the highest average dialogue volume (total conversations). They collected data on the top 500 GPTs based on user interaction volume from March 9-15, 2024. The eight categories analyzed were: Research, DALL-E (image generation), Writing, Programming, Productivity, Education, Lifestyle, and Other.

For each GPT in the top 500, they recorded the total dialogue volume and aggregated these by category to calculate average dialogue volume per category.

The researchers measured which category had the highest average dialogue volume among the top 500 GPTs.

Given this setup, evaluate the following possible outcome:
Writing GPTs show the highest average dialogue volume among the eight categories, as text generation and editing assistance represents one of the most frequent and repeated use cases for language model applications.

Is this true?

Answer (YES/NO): NO